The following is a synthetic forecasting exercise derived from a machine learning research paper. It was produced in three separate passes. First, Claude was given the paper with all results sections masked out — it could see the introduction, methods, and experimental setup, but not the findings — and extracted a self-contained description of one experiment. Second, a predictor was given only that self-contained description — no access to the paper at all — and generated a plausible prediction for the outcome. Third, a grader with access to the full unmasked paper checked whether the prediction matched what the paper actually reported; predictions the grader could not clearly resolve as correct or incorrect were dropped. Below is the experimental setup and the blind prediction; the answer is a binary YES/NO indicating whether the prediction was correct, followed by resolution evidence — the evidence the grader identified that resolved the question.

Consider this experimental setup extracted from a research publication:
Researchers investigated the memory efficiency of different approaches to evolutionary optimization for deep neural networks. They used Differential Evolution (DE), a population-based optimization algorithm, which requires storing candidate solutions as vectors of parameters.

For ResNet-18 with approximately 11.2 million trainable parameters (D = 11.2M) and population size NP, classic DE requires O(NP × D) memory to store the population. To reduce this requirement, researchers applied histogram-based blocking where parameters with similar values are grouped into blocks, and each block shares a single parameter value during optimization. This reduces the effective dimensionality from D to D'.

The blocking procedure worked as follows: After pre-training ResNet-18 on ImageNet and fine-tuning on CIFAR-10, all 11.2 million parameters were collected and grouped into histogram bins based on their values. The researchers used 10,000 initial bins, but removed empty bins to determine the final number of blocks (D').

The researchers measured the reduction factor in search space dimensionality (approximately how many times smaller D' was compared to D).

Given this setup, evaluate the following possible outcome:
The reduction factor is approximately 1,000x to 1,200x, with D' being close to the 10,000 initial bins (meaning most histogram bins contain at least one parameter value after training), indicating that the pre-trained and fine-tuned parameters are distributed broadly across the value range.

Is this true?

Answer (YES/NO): NO